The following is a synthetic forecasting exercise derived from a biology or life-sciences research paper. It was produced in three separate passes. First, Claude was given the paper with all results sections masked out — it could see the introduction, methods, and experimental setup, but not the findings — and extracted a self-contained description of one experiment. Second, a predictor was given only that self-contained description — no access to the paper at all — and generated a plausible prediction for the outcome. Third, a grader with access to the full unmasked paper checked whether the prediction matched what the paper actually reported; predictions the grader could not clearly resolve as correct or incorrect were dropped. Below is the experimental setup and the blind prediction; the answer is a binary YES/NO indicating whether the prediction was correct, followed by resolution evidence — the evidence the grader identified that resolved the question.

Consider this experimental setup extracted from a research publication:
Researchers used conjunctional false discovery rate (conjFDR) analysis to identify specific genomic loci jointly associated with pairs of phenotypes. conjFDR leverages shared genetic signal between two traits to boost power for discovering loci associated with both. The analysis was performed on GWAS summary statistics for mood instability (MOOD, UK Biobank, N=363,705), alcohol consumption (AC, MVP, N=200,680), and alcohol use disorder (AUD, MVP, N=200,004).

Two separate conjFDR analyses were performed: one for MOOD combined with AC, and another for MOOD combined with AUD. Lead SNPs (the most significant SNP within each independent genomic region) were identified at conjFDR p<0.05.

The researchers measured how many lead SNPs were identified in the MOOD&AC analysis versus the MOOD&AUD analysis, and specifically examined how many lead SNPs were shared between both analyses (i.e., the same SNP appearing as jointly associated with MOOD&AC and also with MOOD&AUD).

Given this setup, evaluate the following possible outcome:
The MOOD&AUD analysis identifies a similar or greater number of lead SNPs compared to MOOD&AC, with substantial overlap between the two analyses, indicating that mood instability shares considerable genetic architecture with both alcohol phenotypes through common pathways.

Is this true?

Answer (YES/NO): NO